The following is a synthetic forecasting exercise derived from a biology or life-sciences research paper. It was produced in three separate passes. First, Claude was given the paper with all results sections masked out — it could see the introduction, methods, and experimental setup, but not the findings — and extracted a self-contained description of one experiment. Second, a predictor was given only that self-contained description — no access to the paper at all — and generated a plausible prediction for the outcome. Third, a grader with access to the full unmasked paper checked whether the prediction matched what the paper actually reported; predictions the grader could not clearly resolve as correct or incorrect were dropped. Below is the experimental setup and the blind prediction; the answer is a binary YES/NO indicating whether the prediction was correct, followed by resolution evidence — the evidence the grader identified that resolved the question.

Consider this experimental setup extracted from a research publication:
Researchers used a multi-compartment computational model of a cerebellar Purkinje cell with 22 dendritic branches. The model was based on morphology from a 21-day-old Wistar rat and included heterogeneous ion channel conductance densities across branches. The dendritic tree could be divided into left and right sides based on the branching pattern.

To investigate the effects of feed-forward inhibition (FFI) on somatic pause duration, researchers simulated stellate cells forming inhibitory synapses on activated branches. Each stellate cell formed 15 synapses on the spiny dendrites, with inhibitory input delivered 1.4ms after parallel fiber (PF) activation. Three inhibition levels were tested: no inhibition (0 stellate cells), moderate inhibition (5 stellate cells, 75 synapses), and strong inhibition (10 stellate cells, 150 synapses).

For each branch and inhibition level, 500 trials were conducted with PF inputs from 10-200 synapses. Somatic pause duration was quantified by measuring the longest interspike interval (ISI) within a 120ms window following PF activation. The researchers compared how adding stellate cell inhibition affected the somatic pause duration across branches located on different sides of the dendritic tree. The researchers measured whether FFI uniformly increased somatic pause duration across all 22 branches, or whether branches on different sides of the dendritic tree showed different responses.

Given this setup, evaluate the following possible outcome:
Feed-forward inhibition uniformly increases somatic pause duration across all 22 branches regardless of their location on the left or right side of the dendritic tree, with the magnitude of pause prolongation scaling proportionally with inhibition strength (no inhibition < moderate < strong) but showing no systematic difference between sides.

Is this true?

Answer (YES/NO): NO